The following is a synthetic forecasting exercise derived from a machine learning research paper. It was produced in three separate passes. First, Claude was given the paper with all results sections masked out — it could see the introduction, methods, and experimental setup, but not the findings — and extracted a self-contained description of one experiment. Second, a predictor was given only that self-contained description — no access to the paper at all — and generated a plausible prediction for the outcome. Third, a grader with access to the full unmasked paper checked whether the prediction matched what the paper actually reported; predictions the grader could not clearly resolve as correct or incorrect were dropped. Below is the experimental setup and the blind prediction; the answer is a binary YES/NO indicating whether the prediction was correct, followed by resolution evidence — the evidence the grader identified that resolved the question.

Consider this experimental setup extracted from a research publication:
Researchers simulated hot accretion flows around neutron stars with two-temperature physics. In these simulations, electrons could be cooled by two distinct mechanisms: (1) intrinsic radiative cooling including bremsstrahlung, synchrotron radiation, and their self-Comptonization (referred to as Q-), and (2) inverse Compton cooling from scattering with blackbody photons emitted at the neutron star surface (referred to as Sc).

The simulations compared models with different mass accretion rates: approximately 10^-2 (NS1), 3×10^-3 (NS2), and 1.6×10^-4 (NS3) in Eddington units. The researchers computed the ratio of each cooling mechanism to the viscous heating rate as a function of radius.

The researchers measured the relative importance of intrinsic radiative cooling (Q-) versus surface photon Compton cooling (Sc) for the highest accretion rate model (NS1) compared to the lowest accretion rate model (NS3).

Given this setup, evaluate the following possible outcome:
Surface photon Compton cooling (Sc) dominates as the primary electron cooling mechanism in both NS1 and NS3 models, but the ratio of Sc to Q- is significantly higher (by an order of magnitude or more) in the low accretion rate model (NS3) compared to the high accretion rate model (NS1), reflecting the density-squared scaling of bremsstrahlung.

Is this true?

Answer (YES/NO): NO